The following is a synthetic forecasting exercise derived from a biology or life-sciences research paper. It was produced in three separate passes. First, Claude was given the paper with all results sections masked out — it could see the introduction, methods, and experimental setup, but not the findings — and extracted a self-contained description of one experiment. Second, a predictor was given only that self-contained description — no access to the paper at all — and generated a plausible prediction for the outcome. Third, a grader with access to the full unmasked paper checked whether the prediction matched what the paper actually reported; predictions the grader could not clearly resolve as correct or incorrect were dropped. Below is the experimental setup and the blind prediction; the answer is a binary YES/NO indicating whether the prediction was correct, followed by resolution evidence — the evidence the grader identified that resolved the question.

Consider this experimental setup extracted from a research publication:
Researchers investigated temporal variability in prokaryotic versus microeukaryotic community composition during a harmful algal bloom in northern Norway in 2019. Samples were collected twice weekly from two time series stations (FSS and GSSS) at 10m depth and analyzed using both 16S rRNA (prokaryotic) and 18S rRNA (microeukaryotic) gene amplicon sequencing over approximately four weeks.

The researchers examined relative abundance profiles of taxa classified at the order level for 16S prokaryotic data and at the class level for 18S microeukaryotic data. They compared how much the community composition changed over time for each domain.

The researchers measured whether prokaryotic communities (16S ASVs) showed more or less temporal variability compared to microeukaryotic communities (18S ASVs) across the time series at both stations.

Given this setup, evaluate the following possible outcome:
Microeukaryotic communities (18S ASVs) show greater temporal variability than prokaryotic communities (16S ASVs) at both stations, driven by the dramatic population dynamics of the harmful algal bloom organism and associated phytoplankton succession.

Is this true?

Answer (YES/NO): YES